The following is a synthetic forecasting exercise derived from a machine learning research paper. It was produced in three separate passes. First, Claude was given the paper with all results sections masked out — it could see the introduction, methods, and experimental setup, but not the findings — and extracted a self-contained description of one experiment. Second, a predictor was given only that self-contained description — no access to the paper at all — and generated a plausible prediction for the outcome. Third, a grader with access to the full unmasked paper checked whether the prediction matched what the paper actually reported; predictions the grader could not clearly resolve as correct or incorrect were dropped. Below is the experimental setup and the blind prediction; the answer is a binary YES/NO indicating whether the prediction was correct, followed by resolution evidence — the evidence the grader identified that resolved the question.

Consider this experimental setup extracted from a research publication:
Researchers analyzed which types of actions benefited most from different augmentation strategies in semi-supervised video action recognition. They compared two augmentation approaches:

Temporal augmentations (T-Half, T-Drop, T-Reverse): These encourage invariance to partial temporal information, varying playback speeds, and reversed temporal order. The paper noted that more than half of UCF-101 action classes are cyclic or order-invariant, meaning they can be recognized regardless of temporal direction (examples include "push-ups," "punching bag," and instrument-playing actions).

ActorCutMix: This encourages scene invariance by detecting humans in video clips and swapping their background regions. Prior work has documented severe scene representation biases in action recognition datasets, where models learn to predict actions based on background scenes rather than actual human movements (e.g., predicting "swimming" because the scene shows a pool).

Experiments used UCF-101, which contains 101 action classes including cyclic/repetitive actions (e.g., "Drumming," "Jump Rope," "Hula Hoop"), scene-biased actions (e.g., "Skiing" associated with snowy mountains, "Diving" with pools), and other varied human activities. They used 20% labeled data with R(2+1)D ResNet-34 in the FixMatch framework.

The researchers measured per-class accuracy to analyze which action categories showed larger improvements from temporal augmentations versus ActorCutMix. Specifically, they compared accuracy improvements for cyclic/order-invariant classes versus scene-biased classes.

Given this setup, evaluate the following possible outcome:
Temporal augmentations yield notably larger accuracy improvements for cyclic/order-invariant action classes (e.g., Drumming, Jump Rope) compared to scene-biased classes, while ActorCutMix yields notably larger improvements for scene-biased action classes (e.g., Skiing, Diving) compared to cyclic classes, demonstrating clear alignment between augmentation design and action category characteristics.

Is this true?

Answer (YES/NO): NO